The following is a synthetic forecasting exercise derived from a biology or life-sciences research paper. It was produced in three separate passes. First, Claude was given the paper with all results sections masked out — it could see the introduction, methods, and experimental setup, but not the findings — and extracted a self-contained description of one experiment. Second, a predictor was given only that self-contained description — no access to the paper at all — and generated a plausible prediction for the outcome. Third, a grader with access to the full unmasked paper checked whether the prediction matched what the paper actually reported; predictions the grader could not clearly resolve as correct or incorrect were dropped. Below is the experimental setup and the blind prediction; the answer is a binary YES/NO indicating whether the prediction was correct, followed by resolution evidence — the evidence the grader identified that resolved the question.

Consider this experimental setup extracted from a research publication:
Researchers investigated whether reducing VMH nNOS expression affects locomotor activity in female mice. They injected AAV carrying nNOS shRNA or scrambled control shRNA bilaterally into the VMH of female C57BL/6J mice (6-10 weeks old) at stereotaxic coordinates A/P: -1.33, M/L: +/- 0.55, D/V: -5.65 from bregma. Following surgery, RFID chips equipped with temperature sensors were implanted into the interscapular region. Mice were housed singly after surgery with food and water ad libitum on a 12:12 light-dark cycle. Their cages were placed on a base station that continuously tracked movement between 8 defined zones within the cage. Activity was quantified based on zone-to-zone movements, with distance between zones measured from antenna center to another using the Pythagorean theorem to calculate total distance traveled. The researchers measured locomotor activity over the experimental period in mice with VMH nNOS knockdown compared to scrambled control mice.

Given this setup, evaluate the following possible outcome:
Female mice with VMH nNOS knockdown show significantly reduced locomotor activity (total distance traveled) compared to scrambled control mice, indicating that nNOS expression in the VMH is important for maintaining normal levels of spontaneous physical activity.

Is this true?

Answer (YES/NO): YES